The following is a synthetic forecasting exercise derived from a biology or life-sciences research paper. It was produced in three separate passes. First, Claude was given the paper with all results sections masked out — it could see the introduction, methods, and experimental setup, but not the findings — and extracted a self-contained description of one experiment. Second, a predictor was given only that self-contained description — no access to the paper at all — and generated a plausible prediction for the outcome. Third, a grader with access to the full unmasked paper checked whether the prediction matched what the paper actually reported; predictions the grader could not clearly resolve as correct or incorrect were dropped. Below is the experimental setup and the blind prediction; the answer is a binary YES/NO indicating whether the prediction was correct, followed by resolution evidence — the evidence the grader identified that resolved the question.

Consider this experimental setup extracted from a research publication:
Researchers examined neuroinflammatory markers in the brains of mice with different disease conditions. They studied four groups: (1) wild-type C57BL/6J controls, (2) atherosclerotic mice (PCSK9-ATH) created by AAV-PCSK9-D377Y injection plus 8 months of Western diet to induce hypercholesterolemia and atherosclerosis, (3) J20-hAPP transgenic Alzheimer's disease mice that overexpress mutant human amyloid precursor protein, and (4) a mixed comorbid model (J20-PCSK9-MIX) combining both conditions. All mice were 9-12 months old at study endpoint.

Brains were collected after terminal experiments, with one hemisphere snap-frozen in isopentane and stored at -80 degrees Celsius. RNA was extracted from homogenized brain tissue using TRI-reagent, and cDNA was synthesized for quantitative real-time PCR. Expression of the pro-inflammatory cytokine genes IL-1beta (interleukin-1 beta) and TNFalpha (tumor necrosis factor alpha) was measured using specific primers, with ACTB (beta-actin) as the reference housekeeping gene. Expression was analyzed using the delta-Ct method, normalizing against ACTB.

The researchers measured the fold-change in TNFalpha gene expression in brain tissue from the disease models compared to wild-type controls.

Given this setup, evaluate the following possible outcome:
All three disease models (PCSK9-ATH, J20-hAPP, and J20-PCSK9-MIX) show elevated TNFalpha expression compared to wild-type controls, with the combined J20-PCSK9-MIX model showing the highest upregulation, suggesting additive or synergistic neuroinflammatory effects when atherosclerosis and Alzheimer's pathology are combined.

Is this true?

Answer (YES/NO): NO